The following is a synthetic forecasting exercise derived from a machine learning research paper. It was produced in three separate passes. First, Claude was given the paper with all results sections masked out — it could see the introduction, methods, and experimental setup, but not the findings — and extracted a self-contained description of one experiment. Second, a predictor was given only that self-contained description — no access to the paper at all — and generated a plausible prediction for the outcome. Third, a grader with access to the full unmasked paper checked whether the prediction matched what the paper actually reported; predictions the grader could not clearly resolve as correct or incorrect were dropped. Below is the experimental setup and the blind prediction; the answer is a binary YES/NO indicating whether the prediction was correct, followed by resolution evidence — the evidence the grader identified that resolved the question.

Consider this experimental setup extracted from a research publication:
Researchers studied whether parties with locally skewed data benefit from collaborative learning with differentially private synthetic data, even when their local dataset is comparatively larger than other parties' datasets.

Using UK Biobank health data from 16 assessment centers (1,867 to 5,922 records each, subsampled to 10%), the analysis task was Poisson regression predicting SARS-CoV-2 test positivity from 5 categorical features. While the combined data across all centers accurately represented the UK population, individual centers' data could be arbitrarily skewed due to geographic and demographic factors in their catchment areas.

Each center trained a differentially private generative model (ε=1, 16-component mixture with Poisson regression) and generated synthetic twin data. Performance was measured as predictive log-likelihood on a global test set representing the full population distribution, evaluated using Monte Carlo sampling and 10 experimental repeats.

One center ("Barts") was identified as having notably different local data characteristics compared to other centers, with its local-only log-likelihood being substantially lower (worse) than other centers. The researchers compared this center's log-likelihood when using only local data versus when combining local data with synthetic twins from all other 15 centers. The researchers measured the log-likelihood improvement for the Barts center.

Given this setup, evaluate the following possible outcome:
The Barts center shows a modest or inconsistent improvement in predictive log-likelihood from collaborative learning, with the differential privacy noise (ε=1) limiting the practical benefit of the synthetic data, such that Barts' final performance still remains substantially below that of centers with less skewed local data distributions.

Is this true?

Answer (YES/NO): NO